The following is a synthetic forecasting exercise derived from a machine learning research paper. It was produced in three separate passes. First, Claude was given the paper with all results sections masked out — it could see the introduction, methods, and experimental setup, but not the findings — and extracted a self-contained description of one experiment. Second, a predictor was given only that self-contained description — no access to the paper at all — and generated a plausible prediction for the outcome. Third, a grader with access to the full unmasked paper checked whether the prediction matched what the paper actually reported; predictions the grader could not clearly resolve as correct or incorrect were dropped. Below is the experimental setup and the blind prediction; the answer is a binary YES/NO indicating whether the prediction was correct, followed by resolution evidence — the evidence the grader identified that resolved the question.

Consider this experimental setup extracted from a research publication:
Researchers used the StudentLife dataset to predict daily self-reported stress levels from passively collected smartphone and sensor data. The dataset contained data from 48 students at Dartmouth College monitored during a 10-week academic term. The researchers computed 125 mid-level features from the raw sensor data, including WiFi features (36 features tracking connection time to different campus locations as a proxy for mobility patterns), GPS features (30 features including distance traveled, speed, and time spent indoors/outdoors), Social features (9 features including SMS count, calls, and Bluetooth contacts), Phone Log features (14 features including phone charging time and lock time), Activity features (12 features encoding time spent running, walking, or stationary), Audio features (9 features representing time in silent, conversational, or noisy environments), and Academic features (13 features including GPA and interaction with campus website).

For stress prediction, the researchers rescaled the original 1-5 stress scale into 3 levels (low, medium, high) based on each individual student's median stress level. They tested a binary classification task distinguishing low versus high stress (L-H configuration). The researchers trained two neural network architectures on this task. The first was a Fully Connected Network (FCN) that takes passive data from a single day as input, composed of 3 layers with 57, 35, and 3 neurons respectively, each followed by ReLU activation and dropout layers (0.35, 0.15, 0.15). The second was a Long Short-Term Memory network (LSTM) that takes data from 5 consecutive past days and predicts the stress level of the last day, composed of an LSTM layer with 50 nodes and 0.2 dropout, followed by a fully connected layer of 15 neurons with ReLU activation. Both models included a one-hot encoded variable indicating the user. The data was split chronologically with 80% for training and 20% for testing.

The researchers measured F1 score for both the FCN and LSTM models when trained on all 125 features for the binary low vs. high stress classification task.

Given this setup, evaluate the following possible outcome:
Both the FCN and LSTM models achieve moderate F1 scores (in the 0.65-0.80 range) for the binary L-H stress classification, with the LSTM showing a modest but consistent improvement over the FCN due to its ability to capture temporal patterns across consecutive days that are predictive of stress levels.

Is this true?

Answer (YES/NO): NO